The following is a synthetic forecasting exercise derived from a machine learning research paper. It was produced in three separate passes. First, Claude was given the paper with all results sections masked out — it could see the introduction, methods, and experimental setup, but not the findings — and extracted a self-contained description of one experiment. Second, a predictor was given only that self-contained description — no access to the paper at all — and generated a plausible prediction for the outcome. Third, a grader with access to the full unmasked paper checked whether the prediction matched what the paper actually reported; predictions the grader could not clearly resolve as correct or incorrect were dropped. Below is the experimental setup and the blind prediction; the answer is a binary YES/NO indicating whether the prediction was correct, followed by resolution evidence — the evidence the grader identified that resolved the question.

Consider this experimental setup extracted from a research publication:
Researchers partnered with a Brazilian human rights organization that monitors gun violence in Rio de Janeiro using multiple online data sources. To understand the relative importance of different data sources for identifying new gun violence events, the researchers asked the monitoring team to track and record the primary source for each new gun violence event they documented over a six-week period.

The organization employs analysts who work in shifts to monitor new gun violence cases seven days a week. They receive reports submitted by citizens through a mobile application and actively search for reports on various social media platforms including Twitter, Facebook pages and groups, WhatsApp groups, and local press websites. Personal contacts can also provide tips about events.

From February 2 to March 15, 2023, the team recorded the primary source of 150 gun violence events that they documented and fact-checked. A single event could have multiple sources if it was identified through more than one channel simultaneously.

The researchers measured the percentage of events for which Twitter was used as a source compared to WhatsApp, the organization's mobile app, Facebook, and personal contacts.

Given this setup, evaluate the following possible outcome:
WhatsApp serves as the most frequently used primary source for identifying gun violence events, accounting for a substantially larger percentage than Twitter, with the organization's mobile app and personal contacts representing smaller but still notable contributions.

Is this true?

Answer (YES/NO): NO